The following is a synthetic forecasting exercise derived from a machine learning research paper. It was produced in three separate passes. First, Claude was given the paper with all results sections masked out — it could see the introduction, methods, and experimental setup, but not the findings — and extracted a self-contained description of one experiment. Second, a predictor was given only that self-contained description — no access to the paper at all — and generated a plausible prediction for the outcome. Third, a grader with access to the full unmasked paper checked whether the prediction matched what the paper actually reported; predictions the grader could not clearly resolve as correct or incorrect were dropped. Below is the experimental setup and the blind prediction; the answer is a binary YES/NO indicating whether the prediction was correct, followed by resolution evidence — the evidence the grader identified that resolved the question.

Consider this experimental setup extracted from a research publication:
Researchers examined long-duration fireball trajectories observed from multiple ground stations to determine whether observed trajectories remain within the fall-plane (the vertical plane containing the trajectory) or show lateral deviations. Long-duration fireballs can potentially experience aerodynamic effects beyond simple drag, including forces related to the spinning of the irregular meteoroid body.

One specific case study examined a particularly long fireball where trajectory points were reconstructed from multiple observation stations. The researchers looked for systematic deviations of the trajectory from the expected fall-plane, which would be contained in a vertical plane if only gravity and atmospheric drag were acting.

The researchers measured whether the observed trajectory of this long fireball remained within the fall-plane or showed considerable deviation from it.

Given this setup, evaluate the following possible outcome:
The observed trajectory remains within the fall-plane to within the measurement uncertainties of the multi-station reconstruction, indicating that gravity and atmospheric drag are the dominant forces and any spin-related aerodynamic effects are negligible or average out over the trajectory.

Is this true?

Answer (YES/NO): NO